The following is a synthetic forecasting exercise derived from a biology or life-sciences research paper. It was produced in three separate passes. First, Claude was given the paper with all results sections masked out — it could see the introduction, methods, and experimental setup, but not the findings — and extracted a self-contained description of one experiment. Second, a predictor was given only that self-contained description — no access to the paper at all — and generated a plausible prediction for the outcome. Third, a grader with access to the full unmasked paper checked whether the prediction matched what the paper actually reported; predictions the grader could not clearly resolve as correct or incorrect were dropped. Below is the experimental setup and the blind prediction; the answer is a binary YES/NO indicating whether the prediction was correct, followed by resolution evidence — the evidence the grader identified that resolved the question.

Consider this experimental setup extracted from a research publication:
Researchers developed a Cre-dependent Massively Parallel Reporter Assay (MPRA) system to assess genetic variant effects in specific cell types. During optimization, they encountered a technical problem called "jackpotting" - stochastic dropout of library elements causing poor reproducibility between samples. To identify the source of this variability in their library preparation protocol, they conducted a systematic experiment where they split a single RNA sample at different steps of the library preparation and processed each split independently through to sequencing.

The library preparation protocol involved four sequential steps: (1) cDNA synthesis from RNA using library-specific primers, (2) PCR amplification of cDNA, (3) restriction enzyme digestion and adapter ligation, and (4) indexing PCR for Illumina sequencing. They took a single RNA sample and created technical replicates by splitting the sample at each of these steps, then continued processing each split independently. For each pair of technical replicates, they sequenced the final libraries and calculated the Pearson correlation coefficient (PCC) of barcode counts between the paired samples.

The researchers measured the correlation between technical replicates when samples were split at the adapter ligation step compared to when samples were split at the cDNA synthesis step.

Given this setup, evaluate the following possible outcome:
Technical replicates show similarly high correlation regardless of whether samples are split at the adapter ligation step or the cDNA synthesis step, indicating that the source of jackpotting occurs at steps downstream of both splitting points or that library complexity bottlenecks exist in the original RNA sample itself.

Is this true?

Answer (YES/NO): NO